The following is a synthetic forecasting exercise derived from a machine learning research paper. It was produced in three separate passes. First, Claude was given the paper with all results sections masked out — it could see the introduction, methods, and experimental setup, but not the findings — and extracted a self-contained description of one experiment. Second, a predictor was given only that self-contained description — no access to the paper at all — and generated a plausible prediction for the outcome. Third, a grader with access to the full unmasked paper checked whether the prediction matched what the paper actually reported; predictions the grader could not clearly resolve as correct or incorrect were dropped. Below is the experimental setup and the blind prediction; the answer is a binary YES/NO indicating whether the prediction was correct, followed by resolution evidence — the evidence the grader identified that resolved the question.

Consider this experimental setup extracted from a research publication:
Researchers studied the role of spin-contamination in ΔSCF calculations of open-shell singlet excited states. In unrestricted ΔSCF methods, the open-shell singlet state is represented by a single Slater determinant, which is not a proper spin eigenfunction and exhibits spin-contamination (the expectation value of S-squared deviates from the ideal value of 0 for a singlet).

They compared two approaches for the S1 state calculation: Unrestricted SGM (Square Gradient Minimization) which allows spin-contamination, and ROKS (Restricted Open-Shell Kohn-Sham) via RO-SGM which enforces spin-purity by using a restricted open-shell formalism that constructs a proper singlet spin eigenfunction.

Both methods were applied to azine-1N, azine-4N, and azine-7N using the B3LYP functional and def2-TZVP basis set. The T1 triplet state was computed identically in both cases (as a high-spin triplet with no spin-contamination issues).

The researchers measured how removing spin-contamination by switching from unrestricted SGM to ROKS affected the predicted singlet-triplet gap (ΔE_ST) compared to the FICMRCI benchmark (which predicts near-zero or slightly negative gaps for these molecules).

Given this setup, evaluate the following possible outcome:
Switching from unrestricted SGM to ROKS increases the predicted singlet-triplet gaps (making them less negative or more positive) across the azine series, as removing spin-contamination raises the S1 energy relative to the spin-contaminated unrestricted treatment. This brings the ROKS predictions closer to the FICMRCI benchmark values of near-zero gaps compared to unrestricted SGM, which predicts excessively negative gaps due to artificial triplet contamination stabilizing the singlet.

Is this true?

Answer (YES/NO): NO